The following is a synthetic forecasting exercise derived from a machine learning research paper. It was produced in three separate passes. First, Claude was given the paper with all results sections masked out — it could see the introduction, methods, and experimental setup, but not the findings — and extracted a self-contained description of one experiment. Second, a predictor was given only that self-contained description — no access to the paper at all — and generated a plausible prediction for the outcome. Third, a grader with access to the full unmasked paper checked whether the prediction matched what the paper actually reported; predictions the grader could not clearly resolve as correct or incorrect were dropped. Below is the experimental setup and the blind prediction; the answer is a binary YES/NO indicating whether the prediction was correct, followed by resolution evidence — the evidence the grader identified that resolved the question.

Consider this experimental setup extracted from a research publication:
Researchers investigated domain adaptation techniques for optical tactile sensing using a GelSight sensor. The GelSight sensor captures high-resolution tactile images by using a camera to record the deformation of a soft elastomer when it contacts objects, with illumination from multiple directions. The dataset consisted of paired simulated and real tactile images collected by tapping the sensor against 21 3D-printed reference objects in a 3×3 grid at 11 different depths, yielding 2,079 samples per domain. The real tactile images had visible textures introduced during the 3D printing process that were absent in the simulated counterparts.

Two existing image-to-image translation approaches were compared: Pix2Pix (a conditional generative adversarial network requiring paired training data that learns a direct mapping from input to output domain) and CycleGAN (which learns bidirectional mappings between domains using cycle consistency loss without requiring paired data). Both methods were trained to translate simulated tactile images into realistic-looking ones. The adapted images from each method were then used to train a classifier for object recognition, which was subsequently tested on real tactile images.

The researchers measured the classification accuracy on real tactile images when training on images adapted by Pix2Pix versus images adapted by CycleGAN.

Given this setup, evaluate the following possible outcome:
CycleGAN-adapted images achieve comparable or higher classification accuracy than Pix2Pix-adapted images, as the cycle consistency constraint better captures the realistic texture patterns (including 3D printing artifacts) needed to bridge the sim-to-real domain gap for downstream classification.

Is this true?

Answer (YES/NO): YES